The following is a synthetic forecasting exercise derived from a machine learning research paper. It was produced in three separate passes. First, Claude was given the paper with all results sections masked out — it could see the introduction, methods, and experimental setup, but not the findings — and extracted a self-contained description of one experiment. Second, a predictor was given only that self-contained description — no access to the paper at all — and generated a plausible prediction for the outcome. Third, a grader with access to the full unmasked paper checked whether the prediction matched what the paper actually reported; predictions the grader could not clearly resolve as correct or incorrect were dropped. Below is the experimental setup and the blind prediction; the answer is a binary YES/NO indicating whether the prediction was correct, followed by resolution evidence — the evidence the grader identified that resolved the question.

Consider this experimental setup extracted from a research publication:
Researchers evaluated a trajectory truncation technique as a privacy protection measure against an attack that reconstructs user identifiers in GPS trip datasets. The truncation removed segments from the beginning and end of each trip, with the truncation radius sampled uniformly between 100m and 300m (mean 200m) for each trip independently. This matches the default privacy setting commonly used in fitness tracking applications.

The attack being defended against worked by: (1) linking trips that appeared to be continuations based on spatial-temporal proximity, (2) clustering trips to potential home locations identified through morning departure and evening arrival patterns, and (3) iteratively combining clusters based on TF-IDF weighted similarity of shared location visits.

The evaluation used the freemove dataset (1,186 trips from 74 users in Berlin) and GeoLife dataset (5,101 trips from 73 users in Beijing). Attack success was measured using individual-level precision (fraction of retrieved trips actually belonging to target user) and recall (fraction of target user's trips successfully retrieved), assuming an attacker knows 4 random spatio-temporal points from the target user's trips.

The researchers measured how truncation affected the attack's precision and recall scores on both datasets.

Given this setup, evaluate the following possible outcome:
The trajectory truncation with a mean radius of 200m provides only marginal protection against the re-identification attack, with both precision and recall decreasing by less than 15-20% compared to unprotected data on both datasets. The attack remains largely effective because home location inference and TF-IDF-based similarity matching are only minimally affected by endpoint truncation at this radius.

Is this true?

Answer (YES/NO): NO